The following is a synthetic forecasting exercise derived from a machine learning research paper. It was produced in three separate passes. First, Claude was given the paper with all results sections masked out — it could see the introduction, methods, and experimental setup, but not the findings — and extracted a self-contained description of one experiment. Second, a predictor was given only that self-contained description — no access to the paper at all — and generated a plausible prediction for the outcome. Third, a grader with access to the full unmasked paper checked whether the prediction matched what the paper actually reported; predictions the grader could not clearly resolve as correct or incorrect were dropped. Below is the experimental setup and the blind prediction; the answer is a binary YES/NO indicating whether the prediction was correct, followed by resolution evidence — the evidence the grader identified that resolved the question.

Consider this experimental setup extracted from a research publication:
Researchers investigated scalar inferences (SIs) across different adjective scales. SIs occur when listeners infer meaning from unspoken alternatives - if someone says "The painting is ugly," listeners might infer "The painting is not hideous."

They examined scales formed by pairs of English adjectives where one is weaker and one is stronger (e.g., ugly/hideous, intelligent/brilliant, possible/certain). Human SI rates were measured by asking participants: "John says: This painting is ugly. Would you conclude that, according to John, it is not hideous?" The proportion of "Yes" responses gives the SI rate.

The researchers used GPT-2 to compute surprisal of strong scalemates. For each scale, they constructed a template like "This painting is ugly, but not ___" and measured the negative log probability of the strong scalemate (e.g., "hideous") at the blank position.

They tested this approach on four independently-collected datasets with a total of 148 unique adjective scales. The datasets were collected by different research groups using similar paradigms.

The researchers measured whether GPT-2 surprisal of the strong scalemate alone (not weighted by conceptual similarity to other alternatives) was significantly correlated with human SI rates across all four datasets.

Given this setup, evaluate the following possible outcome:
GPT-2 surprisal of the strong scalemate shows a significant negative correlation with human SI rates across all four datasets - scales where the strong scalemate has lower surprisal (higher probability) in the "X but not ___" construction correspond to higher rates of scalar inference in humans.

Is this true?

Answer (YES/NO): NO